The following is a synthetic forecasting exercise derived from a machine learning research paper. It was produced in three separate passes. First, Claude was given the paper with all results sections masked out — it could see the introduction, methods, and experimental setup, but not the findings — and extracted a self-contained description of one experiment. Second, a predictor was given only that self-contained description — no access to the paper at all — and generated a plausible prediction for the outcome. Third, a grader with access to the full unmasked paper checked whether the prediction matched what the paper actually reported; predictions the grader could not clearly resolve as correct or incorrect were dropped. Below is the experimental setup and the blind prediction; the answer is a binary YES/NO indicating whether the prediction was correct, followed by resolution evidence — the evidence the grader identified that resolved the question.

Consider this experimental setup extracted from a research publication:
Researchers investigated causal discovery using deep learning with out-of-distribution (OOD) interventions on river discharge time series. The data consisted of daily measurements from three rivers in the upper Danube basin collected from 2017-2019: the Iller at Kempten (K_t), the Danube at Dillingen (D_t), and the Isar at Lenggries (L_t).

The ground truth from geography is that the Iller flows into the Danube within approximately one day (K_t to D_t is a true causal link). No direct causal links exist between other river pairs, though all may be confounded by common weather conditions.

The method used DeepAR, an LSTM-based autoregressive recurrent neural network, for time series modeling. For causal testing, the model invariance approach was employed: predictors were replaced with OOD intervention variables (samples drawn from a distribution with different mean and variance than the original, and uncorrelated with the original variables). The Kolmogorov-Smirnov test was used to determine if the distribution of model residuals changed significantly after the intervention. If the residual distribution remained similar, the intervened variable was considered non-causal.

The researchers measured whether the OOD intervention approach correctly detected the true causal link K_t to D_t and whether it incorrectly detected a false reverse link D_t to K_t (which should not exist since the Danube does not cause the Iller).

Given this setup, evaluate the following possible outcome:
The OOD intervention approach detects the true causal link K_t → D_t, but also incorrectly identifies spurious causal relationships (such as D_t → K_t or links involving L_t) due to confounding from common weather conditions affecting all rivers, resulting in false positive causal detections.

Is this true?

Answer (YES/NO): YES